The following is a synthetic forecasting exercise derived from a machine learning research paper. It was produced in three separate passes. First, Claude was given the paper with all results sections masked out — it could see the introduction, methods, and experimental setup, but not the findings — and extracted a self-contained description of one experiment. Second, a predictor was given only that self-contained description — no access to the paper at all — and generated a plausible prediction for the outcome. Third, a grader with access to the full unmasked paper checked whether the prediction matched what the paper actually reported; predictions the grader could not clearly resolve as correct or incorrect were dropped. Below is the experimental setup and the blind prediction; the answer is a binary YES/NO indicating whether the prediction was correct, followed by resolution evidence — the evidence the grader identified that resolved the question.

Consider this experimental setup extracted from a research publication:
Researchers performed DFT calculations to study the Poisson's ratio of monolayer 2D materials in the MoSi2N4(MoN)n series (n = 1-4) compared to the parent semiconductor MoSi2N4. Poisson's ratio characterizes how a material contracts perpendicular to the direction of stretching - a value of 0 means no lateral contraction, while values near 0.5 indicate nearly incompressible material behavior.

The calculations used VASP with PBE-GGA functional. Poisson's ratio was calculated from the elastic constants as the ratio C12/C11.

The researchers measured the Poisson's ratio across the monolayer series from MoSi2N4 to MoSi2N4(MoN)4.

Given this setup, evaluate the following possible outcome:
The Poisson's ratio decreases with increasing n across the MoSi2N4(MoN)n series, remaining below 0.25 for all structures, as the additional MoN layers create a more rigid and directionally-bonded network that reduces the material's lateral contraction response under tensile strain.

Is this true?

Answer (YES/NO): NO